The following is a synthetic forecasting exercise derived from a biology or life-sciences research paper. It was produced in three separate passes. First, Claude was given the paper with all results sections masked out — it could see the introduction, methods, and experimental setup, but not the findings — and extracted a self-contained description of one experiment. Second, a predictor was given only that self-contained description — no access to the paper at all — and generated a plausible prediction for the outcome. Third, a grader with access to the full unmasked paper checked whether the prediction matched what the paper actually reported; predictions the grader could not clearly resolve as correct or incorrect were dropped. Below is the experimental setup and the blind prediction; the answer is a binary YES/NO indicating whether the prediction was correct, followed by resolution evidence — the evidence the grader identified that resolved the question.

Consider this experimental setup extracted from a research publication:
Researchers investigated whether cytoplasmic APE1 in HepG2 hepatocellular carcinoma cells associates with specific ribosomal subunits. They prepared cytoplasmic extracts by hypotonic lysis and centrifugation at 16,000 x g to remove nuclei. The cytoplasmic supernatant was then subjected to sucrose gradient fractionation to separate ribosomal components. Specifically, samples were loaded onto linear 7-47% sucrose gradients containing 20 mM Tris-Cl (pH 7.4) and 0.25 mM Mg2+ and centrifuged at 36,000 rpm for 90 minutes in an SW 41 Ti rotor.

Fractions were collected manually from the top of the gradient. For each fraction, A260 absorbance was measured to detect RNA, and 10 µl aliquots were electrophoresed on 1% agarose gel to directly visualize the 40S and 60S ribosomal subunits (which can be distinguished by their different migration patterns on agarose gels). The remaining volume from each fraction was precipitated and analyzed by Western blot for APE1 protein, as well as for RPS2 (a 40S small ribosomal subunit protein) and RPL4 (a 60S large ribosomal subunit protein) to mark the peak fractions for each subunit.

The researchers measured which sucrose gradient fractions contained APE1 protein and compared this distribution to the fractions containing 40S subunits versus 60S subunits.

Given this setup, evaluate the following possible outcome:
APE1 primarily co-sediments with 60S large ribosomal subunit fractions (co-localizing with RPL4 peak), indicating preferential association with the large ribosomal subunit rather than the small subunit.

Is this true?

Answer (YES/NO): YES